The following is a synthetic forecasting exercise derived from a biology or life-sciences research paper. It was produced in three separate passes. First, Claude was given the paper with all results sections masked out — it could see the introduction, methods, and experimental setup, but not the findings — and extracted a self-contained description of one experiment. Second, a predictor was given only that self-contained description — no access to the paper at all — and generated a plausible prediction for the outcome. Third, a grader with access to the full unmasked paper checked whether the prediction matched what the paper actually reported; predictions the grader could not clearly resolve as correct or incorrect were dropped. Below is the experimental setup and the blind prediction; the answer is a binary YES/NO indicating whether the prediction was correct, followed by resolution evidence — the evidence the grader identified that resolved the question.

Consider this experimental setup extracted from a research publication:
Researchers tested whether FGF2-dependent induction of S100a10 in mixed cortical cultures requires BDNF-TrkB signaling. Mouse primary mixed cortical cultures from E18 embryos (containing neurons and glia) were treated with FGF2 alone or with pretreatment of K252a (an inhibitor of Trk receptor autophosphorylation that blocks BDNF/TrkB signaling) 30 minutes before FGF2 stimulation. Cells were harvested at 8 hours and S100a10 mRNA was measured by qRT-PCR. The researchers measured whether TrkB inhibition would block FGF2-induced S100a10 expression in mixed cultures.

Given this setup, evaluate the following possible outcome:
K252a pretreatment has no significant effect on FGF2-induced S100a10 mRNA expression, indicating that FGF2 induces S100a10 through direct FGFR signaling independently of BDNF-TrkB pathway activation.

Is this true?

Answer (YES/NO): NO